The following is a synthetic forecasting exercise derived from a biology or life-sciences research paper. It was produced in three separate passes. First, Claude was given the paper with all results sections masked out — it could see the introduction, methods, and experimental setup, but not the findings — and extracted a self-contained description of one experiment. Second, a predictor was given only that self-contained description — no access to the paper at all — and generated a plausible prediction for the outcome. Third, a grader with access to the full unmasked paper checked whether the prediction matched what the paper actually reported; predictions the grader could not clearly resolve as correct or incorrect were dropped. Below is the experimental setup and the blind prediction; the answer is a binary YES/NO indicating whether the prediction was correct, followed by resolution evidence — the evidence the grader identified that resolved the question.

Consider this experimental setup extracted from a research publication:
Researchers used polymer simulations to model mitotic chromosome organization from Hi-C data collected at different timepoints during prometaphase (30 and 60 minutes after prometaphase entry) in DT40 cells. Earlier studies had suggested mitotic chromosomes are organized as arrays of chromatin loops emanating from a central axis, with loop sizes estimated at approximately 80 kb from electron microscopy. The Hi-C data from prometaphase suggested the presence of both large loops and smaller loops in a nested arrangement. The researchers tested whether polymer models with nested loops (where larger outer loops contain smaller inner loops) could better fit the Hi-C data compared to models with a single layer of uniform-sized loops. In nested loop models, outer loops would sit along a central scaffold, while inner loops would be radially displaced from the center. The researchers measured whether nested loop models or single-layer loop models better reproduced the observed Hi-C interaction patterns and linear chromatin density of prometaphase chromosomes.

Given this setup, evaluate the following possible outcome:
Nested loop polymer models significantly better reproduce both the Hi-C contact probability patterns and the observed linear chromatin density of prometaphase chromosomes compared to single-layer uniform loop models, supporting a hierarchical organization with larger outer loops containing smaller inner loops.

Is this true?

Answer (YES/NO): YES